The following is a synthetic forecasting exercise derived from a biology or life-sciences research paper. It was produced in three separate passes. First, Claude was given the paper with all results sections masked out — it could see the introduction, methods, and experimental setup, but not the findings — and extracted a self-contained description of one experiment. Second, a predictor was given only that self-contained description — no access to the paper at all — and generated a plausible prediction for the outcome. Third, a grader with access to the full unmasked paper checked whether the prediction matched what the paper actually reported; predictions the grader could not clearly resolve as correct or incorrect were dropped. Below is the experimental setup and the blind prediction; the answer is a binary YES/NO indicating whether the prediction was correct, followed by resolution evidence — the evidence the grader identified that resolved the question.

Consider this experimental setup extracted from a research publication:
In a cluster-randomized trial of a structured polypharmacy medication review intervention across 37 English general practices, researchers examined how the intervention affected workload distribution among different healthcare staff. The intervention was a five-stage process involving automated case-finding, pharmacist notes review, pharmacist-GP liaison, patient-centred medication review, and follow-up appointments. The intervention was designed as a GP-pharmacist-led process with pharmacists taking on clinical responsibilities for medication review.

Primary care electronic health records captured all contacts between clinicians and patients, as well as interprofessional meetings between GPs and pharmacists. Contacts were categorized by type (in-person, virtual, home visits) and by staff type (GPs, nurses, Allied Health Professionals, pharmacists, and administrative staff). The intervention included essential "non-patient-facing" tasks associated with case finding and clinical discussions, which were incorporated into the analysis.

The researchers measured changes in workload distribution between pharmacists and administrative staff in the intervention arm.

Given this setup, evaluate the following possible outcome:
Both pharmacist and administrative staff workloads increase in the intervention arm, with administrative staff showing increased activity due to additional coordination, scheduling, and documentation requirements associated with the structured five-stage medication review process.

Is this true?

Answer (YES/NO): NO